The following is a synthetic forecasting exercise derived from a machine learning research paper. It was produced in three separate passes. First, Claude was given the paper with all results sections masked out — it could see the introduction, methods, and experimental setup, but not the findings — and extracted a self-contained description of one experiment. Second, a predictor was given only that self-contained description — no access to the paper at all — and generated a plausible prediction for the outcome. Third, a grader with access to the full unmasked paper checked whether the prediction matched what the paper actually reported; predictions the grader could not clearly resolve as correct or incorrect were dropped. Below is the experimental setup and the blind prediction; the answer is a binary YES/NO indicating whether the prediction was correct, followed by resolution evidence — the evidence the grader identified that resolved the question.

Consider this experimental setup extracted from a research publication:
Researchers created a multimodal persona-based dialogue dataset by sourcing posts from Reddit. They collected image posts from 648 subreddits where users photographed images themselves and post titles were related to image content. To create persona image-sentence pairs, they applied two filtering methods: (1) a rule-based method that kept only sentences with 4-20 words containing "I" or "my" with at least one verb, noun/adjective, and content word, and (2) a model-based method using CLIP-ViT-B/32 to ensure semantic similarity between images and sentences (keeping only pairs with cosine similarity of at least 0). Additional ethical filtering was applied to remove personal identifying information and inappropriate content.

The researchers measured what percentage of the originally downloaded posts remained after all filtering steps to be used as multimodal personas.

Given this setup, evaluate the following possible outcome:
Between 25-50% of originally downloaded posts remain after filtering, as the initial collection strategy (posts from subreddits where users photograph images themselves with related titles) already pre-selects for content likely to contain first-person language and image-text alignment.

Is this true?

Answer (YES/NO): NO